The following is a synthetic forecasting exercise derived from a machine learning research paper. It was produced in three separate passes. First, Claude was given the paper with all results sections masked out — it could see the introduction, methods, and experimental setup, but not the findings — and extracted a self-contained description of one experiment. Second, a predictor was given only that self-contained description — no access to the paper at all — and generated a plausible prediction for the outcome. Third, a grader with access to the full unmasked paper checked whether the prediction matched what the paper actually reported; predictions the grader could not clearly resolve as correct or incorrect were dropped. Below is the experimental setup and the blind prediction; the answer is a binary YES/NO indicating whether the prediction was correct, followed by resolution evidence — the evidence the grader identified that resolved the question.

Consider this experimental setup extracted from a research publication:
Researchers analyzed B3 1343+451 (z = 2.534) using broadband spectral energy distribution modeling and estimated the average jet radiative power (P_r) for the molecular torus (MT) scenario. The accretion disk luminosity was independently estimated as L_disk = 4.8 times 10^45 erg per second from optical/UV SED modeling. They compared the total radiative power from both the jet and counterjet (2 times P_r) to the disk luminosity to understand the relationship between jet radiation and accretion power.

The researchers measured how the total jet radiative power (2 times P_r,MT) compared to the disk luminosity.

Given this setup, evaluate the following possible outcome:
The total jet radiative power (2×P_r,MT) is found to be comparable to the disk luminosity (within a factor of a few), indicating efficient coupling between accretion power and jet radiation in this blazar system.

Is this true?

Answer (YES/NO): YES